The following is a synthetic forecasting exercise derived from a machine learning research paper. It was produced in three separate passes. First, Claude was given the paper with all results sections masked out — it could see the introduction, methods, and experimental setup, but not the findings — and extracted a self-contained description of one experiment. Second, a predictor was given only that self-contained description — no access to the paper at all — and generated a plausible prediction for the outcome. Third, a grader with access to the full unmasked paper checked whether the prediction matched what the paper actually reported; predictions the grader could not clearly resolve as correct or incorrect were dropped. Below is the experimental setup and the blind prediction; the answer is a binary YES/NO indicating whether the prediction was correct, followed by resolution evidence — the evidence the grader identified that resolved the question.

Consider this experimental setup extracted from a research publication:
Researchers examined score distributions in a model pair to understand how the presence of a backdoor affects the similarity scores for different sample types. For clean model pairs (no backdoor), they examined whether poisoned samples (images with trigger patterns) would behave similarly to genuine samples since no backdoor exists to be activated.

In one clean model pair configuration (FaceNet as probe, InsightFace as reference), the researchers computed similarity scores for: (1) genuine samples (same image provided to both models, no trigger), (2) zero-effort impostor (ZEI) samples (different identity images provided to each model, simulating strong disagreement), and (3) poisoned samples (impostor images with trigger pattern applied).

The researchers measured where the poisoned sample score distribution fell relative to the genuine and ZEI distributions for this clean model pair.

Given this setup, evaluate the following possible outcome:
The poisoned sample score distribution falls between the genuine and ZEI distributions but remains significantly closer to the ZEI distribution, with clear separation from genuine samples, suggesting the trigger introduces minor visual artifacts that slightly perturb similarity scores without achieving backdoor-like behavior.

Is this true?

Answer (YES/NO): NO